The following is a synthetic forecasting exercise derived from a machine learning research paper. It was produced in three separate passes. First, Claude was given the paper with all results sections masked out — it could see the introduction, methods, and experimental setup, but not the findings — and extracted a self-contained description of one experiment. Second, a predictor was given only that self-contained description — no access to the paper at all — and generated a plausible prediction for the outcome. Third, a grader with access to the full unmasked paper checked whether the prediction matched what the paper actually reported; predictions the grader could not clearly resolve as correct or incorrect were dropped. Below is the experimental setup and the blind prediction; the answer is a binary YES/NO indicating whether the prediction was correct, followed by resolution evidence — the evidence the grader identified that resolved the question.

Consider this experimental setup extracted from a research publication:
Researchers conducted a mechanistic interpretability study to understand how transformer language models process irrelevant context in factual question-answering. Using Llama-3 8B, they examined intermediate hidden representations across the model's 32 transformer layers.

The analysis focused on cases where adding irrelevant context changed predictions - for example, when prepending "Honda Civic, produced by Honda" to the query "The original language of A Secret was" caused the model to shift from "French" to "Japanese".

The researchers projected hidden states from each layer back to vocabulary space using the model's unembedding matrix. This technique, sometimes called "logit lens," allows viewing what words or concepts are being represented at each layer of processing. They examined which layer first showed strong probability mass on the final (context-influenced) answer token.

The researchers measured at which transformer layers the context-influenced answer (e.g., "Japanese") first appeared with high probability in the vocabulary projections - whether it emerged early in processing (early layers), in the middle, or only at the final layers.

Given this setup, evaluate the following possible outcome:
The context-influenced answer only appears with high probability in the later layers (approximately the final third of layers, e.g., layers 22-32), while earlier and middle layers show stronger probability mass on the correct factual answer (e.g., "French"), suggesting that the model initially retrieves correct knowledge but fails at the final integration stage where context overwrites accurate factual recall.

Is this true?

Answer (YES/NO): NO